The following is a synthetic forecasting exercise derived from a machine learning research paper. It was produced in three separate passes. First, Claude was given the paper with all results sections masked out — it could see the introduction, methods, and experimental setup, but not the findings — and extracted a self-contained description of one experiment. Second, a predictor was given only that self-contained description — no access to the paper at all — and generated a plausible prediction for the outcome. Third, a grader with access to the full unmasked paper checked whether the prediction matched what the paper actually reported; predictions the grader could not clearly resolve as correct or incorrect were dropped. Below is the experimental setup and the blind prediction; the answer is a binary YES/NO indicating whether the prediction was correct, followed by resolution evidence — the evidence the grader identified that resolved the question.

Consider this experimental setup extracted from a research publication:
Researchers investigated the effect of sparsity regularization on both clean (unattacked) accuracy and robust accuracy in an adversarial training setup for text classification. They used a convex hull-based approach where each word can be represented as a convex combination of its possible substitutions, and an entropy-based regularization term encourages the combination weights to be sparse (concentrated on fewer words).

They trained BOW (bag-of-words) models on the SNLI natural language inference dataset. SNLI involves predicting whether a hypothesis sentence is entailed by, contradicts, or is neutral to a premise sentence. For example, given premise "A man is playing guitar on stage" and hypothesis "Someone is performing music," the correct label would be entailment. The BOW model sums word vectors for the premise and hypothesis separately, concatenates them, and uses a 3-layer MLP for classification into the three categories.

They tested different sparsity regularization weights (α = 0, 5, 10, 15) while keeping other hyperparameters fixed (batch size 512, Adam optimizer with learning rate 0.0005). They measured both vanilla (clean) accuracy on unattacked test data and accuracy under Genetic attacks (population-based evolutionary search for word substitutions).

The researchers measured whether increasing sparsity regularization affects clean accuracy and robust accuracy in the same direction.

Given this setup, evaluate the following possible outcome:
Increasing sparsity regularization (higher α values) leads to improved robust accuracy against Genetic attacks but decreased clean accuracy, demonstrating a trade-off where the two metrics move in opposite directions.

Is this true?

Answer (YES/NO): NO